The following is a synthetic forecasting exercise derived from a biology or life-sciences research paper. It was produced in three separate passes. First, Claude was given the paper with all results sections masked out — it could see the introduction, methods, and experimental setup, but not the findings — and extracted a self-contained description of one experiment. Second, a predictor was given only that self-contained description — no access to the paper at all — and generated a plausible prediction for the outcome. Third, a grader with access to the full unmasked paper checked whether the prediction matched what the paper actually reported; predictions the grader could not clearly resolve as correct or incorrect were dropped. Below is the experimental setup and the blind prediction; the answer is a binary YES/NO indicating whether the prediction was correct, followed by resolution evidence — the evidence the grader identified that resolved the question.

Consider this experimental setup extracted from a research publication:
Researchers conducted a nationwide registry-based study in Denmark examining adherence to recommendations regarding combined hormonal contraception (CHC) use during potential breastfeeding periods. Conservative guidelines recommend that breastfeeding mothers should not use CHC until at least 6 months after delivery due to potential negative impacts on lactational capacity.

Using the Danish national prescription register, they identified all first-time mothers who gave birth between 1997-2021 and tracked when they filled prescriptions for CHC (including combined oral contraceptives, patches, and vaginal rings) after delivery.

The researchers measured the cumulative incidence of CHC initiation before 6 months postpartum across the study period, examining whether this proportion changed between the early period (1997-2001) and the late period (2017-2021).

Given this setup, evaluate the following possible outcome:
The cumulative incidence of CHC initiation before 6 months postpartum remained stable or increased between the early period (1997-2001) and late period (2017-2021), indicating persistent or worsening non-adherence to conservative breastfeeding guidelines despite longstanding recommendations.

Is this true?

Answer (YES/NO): NO